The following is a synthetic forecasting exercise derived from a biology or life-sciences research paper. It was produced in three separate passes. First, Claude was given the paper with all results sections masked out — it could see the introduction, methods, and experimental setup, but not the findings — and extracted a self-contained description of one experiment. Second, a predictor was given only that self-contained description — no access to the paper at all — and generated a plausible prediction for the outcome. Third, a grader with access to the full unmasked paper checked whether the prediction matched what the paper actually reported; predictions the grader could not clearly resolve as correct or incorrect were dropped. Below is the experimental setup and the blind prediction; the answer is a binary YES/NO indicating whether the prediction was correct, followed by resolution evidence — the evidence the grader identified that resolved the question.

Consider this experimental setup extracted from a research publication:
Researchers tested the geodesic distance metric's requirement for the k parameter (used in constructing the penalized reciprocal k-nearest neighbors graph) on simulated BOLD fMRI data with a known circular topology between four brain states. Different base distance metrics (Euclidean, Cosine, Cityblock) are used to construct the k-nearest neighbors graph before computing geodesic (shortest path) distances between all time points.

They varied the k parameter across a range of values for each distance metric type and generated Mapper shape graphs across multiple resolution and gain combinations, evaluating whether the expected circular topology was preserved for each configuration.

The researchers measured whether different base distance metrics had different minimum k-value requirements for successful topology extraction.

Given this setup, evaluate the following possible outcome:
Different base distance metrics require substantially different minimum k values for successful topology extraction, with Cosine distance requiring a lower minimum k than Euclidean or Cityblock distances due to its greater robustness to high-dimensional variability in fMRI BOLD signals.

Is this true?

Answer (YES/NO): NO